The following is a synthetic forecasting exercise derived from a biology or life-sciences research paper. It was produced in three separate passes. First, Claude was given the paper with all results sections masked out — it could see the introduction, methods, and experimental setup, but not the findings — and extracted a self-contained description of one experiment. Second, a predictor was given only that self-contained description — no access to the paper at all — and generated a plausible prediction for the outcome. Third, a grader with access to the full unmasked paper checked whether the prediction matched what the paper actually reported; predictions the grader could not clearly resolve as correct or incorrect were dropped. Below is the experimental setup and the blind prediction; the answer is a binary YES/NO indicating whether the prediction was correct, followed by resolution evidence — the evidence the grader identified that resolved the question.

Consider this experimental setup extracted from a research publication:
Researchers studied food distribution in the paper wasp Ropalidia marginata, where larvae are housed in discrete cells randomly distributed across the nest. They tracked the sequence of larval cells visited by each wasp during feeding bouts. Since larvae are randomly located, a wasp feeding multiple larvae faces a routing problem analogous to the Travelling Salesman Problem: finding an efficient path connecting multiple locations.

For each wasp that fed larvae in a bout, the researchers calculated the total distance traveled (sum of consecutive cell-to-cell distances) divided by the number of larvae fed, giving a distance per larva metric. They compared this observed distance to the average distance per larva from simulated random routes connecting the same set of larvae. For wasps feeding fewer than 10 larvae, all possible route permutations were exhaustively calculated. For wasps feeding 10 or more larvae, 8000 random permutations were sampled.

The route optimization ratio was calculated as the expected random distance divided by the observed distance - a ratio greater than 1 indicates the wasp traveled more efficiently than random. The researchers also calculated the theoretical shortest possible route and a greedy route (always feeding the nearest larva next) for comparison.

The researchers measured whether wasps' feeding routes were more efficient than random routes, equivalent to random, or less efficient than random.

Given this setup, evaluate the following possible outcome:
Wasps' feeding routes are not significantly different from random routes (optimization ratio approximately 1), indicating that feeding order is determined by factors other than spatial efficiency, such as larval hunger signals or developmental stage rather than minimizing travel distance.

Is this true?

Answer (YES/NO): NO